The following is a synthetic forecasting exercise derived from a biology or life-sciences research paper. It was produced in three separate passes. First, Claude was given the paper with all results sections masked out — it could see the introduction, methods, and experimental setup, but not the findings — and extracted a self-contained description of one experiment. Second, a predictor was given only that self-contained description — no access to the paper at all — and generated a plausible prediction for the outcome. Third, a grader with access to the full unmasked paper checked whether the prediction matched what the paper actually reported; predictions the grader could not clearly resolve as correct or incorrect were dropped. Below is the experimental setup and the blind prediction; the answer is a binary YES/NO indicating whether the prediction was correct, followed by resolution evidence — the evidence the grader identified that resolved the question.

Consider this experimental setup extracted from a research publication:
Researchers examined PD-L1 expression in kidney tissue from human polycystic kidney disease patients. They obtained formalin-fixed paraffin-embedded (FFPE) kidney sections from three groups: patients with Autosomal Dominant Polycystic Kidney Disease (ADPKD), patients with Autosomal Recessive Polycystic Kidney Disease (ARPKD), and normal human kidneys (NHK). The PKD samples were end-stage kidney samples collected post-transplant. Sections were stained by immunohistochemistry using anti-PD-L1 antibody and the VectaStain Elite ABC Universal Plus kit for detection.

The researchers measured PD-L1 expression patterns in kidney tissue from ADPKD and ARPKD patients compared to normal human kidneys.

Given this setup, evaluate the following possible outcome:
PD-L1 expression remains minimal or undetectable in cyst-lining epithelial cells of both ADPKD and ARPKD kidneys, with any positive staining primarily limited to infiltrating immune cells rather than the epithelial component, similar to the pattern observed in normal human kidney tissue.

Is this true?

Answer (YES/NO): NO